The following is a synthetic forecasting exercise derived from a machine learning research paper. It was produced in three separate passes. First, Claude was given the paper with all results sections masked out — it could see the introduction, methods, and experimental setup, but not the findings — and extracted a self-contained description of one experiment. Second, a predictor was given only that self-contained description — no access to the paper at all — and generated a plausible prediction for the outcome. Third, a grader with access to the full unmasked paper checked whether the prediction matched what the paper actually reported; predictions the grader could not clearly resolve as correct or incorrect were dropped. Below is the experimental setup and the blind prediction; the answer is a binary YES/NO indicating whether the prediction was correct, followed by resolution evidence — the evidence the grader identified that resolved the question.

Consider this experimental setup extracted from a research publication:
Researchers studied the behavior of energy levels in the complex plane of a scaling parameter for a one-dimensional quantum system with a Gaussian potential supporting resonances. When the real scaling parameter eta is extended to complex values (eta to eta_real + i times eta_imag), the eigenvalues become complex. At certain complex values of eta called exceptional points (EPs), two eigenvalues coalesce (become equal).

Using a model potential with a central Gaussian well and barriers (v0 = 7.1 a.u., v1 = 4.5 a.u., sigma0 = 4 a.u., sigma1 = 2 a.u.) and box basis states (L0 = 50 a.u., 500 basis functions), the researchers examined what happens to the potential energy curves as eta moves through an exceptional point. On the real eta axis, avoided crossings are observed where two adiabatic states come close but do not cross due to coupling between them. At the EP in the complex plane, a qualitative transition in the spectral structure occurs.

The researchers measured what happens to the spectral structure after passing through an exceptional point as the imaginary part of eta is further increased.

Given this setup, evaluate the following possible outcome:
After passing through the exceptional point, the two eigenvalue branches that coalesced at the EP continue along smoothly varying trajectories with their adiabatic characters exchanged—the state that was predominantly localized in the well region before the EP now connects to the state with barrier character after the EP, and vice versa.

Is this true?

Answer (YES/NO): NO